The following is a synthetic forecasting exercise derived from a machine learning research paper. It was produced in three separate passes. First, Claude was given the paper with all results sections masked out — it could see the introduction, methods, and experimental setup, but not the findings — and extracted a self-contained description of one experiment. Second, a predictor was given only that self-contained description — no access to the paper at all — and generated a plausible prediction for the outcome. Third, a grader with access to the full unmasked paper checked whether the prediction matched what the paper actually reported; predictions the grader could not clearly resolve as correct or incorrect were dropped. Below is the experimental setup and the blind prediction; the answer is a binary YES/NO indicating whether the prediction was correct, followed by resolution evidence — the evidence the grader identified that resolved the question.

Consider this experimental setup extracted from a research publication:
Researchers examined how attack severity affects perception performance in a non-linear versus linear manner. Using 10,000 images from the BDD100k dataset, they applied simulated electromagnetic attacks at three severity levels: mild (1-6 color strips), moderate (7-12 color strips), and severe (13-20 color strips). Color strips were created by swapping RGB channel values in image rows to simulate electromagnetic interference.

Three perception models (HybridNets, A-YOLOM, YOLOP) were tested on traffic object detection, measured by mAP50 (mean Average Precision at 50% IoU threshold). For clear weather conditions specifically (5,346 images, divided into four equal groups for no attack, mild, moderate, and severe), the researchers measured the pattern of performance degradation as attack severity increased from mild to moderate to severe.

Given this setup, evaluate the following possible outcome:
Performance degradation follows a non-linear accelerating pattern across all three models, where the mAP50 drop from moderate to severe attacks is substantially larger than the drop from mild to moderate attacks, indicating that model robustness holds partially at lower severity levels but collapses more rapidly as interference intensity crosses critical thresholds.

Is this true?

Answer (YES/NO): NO